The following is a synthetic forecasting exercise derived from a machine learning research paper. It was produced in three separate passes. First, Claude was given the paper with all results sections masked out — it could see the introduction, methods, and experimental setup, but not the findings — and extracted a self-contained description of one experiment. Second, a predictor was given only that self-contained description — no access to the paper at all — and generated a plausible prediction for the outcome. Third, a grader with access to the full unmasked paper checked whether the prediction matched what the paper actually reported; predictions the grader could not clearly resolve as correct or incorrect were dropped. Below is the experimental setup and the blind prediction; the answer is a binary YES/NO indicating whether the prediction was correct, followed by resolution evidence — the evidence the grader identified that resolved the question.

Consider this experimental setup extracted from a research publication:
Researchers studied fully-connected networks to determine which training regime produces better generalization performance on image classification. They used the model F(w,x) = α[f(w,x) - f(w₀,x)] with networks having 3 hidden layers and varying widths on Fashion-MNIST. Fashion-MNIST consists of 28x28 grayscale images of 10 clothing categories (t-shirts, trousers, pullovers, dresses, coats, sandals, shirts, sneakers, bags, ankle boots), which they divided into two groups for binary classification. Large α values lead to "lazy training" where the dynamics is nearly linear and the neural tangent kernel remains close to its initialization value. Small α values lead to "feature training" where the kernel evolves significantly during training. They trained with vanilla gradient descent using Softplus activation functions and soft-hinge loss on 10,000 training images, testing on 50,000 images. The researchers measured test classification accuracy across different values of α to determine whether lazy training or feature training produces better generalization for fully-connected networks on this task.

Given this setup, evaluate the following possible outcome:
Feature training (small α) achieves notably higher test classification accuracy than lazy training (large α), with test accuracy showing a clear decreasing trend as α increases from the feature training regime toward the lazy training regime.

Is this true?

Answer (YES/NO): NO